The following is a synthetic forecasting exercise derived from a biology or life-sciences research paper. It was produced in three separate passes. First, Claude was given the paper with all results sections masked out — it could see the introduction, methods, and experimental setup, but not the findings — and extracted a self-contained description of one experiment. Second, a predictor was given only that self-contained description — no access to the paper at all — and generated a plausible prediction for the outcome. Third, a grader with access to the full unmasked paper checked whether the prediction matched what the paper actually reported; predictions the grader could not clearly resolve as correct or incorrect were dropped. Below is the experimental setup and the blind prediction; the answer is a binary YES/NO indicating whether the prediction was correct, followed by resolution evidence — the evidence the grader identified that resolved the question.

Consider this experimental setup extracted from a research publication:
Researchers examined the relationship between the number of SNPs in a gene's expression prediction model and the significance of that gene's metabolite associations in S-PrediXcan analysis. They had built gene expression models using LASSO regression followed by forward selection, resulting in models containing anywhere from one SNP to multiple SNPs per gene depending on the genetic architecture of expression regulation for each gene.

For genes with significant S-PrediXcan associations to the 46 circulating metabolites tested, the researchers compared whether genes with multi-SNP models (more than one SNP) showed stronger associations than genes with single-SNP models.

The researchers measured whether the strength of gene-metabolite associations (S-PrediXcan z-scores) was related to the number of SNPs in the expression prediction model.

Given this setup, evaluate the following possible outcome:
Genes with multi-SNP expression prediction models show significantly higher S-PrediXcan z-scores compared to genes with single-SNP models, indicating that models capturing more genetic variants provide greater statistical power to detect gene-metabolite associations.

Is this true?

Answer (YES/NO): NO